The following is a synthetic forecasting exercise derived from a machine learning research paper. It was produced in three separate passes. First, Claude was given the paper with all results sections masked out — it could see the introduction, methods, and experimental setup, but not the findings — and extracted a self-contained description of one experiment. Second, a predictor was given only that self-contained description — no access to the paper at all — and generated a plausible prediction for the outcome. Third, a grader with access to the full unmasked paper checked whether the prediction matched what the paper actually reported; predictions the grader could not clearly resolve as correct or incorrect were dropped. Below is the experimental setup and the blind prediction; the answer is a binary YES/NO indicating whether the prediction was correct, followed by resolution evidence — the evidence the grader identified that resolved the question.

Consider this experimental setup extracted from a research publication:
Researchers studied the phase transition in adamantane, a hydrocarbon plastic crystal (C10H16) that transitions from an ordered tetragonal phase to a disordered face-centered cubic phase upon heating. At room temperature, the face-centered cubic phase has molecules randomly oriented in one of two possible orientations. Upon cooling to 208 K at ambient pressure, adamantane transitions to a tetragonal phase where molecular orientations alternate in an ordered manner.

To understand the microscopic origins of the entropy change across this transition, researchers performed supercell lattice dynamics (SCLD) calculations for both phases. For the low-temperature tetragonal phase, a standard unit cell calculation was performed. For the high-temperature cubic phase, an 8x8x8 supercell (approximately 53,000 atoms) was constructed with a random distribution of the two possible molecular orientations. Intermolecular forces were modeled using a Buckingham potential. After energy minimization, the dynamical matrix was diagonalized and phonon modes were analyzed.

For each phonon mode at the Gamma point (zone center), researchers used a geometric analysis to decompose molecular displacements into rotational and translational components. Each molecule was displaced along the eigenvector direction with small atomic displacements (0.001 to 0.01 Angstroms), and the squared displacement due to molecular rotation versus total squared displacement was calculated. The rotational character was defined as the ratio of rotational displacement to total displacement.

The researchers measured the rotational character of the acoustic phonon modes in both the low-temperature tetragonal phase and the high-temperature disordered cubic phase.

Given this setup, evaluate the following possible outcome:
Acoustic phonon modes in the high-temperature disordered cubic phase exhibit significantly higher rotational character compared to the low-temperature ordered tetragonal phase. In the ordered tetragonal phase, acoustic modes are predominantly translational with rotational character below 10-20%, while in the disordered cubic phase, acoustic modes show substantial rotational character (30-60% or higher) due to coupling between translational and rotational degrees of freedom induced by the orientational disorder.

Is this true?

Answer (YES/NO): YES